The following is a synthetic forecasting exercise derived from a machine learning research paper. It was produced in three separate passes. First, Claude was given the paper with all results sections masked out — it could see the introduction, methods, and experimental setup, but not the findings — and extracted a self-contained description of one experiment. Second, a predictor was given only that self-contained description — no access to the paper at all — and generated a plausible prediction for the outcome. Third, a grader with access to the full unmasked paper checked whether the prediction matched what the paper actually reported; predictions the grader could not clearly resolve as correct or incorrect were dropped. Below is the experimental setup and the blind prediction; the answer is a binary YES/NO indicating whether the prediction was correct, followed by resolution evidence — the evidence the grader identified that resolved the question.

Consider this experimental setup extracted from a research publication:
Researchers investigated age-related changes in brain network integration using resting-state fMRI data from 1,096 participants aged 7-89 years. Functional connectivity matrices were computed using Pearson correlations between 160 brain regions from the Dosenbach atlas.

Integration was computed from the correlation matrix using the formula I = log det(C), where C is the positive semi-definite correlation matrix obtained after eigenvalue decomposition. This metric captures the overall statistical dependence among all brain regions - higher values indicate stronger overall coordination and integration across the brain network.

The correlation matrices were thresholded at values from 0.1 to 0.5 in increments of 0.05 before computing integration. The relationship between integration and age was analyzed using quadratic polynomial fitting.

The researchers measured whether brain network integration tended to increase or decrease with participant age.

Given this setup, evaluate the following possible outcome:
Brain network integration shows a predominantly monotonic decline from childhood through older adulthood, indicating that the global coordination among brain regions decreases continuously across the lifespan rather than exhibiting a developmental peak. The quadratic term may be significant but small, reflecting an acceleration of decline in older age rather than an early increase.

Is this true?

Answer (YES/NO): NO